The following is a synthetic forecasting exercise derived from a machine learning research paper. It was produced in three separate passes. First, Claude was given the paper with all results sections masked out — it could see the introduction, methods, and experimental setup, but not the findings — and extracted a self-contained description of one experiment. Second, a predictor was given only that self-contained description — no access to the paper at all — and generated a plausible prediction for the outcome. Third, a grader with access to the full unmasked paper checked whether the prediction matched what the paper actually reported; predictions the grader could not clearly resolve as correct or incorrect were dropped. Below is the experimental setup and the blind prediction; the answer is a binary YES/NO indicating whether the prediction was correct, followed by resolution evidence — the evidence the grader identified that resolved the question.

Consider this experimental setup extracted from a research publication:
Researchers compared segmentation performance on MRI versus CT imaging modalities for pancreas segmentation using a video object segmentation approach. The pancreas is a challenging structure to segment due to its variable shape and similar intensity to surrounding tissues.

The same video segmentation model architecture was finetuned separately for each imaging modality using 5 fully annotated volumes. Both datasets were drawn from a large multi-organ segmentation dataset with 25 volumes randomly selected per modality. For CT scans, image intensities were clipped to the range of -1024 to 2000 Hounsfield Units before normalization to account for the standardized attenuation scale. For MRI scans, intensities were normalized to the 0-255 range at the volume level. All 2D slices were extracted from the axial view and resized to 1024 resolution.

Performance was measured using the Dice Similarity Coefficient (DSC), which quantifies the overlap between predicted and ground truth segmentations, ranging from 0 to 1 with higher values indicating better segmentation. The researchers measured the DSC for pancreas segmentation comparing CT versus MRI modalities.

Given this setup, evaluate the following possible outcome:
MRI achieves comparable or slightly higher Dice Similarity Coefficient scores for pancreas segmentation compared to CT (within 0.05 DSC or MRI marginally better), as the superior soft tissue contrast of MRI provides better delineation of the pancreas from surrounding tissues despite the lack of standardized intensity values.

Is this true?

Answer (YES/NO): NO